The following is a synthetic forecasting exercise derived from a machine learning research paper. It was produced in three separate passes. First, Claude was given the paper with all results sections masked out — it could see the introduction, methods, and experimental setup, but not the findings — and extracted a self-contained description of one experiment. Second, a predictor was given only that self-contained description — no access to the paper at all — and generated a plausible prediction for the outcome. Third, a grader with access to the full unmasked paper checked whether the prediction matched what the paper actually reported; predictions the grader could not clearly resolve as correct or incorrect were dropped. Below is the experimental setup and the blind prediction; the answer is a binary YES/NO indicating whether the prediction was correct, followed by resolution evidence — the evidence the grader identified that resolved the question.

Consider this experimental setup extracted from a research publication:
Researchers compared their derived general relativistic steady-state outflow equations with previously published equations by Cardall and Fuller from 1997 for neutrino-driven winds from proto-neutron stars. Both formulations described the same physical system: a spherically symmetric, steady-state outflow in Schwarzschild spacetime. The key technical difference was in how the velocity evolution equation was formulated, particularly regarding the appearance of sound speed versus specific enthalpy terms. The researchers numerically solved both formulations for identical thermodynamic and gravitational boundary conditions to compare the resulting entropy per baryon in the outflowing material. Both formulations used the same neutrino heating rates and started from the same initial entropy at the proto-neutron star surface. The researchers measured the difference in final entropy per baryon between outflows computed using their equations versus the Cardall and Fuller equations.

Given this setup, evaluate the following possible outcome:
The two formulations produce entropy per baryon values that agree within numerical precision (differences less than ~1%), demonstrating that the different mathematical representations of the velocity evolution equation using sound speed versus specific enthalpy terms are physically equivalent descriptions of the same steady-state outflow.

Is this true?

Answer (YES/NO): NO